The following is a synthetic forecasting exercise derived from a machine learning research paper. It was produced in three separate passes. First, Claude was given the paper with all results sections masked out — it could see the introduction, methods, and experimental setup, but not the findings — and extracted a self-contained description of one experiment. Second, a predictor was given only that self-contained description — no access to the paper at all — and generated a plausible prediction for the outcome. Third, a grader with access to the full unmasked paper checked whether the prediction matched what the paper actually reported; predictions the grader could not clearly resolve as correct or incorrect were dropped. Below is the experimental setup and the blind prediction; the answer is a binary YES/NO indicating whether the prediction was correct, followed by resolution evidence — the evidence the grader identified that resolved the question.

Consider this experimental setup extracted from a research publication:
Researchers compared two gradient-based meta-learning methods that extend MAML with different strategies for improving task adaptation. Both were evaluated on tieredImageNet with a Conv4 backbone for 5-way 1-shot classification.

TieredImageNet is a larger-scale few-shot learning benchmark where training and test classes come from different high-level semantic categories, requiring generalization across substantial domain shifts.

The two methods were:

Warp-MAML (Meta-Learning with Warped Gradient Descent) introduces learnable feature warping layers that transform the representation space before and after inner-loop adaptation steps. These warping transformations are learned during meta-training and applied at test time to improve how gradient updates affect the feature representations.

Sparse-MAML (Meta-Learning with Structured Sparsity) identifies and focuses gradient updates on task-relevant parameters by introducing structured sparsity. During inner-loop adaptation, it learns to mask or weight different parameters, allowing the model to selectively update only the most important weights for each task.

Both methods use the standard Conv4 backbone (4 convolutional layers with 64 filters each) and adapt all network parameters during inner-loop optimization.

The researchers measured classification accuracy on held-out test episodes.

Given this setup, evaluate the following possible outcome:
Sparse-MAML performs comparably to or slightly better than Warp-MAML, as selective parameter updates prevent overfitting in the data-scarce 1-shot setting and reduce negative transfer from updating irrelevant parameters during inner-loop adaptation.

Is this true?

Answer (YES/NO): NO